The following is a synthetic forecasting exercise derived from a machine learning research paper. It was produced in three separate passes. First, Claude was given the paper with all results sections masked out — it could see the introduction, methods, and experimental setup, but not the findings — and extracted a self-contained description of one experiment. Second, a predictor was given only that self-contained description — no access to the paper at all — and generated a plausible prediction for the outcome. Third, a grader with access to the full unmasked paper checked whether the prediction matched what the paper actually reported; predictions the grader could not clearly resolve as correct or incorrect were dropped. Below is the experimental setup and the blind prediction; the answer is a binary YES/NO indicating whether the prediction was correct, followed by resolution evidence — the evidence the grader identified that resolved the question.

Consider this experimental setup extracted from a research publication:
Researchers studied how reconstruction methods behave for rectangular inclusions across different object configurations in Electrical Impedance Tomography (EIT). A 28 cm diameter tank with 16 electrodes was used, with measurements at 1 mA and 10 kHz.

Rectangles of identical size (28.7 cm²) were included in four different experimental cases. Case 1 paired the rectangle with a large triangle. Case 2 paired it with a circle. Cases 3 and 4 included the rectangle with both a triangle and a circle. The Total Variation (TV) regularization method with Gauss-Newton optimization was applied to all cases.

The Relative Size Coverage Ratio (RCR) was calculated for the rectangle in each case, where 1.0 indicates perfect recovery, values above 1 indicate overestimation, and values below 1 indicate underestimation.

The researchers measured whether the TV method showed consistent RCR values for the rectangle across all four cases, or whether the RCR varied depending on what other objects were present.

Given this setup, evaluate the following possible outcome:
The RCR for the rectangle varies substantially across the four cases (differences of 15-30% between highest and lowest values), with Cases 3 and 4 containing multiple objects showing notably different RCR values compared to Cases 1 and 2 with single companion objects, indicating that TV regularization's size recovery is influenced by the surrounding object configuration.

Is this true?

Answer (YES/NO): NO